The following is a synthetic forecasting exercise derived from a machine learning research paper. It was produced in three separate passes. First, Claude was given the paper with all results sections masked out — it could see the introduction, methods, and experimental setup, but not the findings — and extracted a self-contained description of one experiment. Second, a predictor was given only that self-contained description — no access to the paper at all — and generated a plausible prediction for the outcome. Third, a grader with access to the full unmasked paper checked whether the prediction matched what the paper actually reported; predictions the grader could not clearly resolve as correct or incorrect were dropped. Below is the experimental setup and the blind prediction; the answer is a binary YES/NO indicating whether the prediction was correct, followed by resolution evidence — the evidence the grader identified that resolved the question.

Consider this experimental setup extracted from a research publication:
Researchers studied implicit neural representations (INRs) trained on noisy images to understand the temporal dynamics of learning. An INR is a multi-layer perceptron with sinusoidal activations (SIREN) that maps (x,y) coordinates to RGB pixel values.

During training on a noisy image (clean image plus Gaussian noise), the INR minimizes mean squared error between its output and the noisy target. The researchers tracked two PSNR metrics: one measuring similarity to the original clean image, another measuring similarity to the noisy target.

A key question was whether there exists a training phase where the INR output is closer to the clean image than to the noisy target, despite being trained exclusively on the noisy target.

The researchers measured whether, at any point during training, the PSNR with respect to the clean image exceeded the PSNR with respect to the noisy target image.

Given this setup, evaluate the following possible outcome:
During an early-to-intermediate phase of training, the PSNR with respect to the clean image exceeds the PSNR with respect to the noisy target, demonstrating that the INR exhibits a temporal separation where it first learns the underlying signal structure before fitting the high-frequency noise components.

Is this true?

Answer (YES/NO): YES